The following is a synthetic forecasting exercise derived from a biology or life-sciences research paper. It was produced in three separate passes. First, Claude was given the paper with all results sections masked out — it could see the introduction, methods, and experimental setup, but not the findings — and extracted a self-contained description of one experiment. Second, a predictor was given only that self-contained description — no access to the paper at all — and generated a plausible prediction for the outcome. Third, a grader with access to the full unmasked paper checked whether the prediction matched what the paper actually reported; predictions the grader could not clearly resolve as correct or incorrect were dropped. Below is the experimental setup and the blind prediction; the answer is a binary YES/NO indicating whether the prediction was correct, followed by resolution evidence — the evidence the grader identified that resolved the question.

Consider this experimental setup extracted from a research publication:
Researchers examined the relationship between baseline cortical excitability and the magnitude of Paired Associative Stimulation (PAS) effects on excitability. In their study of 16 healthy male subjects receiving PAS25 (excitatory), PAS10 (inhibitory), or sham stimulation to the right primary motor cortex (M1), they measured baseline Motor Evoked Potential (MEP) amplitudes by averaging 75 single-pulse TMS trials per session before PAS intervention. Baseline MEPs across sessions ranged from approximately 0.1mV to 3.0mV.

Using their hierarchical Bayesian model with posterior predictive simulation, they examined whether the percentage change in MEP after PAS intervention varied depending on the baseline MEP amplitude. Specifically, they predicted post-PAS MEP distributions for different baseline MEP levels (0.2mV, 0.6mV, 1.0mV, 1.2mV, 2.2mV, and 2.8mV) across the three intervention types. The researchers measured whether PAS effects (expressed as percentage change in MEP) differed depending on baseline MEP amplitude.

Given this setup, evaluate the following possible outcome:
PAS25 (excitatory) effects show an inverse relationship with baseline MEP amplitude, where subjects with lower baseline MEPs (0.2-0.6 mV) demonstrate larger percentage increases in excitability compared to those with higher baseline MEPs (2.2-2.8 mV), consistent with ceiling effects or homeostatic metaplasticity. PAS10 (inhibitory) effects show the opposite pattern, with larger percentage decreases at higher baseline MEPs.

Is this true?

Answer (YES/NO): NO